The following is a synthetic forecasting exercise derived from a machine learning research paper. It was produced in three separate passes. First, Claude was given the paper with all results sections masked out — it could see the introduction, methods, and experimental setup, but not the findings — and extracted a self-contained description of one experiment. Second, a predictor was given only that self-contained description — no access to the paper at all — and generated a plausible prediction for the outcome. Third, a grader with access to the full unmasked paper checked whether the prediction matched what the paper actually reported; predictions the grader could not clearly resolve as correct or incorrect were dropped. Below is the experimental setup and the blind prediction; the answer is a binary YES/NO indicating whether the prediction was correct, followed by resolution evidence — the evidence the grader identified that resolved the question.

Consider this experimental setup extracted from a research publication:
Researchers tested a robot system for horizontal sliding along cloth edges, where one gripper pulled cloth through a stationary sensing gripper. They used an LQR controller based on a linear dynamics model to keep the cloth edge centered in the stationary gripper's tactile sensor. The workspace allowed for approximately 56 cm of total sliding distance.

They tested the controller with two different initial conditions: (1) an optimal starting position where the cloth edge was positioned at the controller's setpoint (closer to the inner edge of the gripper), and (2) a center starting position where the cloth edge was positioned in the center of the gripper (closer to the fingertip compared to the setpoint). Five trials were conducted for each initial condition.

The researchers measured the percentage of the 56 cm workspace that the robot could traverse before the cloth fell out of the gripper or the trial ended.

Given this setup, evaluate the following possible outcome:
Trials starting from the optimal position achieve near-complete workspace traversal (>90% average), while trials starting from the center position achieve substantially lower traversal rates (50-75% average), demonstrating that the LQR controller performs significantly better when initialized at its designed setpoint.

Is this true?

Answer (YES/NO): NO